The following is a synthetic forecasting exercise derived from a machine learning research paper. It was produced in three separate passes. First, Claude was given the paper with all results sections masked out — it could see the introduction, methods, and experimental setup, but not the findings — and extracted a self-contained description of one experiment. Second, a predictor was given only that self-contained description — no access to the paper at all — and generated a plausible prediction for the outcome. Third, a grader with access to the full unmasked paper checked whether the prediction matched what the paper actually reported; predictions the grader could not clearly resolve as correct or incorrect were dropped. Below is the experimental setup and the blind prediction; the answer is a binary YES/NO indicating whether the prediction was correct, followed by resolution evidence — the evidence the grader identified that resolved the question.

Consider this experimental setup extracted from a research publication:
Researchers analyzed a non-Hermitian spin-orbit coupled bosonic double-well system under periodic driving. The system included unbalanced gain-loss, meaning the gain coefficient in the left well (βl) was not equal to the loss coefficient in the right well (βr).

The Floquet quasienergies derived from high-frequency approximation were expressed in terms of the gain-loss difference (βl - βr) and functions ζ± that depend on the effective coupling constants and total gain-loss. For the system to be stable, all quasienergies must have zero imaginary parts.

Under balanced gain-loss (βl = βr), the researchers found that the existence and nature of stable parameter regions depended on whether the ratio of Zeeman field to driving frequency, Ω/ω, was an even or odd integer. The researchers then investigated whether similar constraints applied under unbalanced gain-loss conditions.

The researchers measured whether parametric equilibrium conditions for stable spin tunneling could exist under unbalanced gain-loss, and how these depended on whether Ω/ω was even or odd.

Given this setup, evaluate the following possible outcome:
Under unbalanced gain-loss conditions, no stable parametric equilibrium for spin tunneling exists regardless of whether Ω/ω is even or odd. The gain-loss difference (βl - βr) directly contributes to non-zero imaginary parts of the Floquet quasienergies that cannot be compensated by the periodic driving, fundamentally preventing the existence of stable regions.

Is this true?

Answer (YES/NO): NO